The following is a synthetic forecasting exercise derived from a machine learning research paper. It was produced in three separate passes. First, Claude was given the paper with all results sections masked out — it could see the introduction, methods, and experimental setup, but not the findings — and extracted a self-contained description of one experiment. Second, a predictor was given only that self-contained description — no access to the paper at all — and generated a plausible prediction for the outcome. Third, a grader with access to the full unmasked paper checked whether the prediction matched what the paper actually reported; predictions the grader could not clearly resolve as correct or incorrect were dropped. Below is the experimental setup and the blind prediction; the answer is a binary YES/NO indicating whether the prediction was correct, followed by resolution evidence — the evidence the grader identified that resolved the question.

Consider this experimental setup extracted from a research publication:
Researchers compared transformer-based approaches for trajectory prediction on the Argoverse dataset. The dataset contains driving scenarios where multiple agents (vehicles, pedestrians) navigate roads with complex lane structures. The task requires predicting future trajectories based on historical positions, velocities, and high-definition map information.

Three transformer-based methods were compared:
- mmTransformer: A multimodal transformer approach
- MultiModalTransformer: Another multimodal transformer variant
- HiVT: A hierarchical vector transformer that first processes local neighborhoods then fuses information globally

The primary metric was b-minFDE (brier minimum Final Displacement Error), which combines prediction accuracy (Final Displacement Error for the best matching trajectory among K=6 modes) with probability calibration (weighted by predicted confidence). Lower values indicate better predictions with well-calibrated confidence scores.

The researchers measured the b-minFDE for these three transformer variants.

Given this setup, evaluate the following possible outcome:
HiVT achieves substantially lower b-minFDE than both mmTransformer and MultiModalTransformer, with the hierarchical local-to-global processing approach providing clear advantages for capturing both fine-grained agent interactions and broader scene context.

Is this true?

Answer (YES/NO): YES